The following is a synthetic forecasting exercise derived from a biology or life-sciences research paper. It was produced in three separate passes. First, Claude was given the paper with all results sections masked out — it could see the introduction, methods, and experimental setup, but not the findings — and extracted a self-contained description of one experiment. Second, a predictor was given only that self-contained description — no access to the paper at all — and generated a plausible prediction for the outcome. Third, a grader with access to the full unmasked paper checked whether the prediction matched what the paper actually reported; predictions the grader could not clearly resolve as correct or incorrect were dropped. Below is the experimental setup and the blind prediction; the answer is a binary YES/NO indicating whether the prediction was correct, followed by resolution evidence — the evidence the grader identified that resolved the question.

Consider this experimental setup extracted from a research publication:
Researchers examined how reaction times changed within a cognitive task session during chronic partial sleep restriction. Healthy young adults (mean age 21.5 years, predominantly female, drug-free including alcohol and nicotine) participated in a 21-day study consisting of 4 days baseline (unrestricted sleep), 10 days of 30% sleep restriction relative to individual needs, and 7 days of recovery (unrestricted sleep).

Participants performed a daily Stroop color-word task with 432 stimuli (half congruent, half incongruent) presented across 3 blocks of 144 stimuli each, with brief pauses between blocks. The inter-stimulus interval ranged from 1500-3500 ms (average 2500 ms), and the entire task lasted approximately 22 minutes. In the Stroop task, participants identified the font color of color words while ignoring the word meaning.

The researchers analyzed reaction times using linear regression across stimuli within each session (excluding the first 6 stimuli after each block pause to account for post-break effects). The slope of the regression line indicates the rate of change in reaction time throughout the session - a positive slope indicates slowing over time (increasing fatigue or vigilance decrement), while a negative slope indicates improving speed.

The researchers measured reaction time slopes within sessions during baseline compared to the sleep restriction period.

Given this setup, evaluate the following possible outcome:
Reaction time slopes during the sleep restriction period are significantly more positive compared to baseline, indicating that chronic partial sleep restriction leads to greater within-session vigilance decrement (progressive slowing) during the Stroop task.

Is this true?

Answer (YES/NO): YES